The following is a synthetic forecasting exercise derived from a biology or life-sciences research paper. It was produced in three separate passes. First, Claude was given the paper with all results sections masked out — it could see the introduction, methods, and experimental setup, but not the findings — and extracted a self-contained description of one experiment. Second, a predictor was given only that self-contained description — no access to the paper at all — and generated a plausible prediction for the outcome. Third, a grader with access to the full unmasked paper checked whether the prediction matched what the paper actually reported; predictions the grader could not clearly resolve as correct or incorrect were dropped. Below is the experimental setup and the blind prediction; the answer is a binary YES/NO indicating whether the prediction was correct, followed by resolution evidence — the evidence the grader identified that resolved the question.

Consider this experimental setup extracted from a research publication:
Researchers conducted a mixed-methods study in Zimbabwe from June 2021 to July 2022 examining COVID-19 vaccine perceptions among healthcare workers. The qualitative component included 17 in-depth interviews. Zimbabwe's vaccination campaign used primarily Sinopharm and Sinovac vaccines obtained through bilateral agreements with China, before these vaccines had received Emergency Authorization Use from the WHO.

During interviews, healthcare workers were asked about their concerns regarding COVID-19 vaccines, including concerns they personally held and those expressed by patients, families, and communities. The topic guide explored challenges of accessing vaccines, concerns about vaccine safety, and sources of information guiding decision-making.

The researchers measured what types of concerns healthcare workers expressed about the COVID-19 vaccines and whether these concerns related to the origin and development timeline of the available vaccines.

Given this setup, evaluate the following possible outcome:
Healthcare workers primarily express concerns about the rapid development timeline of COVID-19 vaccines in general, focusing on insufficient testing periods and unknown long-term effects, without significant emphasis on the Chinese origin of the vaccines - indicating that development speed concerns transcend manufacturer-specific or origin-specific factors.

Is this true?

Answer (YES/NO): NO